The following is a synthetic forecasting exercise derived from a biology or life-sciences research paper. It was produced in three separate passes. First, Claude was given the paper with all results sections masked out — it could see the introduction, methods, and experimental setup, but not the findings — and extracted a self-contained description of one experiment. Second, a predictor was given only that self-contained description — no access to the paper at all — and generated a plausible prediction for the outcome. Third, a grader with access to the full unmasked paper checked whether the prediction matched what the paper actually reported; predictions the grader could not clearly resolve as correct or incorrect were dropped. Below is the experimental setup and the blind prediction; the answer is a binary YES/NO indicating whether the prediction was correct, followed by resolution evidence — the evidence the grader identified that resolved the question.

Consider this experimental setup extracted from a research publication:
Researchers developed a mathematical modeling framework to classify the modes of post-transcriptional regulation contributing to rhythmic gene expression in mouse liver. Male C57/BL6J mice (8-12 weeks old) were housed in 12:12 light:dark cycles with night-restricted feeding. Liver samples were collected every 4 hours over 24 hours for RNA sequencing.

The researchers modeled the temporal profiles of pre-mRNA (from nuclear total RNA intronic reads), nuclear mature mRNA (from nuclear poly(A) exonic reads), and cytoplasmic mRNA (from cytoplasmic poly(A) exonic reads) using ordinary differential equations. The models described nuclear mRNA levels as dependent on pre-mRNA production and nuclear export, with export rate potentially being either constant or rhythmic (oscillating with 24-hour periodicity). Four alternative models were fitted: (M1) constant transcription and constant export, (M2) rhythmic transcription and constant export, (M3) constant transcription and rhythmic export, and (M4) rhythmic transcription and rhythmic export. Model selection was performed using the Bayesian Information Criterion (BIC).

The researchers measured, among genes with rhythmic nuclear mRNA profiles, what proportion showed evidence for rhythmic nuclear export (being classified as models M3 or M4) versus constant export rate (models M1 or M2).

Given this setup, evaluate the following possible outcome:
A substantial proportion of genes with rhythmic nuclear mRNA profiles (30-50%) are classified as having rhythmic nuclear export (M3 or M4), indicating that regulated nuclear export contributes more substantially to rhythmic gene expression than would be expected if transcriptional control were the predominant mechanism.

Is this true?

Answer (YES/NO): NO